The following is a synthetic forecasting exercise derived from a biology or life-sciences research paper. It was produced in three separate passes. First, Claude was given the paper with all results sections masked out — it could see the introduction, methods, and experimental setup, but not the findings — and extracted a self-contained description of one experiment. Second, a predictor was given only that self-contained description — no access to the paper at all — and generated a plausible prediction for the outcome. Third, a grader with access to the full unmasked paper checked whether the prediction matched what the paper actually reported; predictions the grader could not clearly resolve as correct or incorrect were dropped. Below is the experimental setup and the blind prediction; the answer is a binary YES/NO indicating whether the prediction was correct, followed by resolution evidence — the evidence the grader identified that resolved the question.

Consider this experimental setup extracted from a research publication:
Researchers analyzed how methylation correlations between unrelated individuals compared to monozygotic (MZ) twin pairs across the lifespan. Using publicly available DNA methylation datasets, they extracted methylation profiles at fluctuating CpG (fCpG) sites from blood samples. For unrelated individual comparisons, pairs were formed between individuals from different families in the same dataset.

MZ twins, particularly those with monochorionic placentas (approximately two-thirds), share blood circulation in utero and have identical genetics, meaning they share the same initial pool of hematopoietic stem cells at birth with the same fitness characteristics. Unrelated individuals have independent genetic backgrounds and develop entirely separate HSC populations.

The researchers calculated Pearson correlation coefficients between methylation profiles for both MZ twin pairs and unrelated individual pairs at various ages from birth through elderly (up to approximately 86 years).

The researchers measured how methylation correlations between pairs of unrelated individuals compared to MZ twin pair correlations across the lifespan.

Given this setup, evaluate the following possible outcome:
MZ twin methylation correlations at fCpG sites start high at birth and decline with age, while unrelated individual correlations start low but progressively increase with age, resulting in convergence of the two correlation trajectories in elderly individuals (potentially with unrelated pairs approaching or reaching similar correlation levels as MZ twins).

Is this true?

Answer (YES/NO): NO